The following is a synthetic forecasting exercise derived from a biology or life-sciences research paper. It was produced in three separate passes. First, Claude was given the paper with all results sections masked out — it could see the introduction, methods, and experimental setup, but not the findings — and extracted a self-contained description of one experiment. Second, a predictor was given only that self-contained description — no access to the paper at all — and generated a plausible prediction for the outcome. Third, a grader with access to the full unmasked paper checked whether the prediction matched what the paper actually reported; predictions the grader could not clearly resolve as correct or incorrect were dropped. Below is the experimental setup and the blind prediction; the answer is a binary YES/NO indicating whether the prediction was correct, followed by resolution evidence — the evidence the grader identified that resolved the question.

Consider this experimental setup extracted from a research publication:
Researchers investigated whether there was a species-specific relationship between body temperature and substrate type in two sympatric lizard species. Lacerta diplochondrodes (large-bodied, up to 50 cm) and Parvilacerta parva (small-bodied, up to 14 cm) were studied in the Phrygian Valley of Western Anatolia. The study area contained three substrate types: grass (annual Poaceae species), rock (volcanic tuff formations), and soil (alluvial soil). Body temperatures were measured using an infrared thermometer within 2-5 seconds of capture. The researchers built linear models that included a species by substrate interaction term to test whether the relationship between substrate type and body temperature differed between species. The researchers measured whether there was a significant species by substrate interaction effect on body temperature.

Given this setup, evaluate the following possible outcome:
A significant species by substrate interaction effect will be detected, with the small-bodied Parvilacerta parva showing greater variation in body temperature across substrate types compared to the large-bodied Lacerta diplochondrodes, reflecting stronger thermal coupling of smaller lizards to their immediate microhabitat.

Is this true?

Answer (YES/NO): NO